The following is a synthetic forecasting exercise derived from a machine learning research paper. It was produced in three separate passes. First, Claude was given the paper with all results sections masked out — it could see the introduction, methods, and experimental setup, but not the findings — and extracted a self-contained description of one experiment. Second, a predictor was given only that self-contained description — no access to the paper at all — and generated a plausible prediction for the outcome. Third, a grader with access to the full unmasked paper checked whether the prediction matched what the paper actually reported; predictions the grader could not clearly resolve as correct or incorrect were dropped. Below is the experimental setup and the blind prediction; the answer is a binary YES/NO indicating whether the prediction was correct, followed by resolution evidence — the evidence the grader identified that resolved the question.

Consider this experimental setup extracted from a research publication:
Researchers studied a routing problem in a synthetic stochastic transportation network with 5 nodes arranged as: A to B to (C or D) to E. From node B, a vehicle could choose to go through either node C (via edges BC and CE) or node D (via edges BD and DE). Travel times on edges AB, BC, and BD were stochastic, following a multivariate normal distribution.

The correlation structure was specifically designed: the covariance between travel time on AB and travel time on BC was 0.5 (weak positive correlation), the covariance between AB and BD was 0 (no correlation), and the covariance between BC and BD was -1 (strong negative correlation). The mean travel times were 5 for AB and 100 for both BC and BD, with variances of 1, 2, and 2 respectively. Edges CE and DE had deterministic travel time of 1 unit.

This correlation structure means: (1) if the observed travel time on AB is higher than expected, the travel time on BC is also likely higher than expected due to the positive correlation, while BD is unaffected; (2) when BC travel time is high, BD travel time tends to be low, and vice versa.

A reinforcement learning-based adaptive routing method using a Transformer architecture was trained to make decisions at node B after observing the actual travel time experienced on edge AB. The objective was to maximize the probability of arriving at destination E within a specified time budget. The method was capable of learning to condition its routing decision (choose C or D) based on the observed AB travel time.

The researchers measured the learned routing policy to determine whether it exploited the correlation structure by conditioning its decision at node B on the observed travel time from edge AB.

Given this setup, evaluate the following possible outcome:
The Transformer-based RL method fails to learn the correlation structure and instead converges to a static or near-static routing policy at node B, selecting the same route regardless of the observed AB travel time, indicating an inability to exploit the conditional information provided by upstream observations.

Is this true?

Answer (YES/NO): NO